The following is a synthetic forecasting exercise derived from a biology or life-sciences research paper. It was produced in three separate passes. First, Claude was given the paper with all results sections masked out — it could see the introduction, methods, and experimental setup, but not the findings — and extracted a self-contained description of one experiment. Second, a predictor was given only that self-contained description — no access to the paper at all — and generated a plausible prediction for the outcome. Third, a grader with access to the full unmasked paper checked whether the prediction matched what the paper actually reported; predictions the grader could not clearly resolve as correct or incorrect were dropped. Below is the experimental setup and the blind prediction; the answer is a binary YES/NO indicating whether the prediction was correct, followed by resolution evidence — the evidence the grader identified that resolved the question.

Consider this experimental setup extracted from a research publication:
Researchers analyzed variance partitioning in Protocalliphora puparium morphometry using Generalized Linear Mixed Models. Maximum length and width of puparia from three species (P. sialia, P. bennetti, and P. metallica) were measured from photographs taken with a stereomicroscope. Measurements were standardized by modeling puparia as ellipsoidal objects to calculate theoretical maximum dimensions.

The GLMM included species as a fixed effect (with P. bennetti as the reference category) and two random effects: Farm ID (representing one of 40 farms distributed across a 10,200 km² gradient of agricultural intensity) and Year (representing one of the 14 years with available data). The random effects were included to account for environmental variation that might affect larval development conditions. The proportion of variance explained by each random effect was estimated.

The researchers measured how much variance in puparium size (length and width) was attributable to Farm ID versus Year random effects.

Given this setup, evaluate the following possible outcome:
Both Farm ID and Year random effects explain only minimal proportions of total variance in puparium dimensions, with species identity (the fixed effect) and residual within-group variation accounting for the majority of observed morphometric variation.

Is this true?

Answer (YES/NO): NO